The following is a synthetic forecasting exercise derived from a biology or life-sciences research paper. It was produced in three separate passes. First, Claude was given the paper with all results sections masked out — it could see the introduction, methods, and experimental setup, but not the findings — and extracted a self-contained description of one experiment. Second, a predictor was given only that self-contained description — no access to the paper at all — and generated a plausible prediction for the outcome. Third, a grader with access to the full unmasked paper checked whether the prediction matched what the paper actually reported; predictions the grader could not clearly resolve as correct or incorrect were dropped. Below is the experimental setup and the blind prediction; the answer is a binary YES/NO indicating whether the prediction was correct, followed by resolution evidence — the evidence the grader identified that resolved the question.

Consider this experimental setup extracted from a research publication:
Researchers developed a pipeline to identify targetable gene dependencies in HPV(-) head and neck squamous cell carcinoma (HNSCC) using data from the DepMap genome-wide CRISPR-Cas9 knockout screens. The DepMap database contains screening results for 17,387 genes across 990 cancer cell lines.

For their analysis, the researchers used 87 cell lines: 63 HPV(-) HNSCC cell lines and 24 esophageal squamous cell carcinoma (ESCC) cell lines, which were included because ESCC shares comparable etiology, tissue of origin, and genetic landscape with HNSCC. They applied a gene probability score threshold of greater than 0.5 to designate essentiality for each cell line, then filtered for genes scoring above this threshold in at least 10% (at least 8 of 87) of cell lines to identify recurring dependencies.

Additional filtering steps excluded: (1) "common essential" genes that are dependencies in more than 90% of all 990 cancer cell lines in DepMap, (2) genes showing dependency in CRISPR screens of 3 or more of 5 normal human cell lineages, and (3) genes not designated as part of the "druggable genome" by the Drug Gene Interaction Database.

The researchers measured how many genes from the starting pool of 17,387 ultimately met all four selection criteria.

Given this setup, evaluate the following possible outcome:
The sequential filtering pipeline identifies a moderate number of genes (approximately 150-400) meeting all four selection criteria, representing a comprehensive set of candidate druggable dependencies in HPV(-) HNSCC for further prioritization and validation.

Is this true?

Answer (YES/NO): NO